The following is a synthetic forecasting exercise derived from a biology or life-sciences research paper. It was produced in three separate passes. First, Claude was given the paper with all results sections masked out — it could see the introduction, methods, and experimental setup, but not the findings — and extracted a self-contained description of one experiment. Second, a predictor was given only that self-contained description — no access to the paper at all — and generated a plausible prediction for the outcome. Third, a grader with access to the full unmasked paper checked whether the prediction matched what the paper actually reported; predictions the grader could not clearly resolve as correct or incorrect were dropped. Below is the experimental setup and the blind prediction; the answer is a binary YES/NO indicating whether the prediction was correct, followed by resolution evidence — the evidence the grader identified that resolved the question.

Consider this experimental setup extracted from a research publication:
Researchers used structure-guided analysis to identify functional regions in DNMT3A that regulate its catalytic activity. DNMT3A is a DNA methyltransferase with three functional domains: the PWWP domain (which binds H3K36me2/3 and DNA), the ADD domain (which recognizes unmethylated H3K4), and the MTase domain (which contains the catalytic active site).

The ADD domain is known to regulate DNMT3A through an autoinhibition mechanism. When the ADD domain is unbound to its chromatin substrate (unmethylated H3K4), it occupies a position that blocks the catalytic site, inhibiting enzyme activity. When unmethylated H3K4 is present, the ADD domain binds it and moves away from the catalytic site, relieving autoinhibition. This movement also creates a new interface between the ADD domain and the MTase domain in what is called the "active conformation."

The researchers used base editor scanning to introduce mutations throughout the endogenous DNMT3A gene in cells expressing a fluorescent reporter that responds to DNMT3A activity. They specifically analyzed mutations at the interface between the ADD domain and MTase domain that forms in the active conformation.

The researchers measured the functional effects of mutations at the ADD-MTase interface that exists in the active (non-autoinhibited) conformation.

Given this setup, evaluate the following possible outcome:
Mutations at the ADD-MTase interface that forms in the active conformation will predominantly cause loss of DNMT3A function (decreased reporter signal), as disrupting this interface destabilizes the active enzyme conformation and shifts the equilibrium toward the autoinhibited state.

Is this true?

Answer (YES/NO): NO